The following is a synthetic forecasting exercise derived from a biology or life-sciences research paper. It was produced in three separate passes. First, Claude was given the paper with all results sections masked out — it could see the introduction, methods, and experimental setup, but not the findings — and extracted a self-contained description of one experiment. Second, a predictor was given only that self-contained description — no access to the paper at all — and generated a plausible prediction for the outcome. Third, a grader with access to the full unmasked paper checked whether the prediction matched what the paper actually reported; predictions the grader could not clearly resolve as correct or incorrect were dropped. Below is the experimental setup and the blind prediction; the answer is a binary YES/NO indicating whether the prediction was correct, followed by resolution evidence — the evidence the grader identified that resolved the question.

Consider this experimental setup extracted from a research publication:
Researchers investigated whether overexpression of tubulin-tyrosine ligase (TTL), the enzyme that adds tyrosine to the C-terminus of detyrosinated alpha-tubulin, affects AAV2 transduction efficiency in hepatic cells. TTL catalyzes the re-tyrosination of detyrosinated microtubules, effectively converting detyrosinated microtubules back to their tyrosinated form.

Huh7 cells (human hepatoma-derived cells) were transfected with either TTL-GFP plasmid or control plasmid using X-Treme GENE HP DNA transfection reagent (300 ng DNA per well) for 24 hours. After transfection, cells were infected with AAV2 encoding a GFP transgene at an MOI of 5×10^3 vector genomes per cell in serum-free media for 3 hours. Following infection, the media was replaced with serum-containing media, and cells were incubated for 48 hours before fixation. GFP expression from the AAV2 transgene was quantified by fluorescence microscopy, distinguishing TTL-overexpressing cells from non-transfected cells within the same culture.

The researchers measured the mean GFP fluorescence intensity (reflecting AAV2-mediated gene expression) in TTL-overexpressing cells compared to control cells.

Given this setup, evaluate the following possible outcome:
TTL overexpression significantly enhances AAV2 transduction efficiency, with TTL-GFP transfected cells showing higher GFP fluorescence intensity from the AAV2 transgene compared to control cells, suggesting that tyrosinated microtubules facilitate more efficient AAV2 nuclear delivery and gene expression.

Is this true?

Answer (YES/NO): YES